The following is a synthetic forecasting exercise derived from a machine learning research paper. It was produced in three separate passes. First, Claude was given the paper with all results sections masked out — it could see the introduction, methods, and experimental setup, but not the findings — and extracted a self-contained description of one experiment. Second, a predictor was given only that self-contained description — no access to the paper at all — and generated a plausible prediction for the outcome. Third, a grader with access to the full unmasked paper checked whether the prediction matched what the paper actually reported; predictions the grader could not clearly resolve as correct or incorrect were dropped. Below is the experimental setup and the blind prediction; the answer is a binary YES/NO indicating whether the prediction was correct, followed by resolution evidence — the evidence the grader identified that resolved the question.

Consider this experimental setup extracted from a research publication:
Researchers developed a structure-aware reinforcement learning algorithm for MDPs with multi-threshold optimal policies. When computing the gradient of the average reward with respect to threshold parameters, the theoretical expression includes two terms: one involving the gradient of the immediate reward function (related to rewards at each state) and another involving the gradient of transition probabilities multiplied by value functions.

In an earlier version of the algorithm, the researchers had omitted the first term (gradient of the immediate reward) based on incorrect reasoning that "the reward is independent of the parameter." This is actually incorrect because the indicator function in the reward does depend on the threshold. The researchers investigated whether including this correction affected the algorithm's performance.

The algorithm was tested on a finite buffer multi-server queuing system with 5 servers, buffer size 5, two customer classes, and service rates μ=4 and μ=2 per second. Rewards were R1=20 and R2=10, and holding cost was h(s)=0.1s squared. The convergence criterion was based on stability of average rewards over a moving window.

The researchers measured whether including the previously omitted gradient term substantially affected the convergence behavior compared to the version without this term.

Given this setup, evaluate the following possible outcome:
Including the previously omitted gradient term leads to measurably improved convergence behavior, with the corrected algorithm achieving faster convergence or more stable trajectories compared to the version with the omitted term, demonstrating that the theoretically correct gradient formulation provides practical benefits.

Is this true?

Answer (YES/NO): NO